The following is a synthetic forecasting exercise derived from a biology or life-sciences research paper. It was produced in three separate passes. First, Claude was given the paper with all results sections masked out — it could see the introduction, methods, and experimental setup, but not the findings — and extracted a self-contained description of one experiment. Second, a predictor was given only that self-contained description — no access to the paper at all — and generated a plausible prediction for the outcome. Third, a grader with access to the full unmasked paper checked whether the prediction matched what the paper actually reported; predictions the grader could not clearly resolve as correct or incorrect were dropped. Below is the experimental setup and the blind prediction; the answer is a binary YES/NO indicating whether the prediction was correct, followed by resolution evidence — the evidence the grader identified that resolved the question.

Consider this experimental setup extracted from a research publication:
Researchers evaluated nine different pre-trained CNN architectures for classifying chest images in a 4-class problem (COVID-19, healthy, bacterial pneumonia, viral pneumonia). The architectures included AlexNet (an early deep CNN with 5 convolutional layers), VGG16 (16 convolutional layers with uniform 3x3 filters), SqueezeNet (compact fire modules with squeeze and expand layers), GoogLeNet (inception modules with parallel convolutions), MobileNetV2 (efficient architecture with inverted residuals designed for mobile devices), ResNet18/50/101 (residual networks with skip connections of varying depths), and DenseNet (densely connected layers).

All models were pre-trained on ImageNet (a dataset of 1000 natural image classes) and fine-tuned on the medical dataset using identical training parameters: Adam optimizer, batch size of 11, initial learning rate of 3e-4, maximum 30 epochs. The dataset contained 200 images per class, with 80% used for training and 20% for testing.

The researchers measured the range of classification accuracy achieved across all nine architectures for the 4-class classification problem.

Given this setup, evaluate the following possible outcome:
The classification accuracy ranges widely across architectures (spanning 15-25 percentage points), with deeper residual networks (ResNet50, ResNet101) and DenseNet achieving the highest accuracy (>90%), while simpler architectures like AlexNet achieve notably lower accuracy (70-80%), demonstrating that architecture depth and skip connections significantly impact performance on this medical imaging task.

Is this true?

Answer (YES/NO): NO